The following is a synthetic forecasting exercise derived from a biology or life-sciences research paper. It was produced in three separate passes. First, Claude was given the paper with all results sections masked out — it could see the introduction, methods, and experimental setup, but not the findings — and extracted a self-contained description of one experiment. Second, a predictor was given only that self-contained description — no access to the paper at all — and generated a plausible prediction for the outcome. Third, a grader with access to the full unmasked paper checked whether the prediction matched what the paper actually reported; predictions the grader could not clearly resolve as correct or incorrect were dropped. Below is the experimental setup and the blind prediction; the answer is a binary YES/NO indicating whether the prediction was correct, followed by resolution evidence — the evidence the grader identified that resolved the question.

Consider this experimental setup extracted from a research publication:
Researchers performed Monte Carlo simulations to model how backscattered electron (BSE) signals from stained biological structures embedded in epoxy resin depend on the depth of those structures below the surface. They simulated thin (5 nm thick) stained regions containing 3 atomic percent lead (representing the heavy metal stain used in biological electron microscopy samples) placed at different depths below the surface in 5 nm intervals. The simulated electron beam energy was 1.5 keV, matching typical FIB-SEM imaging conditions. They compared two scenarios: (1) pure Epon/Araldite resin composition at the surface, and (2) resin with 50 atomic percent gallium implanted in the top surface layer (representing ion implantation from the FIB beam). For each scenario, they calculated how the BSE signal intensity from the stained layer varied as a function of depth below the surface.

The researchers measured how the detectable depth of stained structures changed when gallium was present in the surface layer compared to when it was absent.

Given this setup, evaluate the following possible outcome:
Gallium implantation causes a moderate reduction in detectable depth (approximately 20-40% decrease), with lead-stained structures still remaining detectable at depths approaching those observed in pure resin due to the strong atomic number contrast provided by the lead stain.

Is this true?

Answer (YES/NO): NO